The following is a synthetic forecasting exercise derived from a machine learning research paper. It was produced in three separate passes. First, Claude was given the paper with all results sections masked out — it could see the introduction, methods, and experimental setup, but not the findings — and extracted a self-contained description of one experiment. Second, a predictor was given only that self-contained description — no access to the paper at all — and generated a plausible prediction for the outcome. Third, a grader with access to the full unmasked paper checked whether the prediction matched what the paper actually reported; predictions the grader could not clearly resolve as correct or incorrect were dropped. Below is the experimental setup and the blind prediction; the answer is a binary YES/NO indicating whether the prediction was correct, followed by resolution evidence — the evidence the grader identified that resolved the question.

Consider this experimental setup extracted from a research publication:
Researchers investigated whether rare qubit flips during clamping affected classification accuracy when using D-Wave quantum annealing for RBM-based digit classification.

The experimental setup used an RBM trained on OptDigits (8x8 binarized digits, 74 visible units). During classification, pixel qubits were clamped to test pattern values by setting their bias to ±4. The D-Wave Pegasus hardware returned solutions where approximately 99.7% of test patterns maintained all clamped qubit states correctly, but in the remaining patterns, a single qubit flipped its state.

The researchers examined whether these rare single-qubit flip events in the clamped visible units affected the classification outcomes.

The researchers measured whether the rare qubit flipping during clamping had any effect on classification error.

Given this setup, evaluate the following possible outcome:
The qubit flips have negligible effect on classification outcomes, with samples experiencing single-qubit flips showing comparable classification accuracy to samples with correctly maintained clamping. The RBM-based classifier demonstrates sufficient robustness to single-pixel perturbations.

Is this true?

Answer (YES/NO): YES